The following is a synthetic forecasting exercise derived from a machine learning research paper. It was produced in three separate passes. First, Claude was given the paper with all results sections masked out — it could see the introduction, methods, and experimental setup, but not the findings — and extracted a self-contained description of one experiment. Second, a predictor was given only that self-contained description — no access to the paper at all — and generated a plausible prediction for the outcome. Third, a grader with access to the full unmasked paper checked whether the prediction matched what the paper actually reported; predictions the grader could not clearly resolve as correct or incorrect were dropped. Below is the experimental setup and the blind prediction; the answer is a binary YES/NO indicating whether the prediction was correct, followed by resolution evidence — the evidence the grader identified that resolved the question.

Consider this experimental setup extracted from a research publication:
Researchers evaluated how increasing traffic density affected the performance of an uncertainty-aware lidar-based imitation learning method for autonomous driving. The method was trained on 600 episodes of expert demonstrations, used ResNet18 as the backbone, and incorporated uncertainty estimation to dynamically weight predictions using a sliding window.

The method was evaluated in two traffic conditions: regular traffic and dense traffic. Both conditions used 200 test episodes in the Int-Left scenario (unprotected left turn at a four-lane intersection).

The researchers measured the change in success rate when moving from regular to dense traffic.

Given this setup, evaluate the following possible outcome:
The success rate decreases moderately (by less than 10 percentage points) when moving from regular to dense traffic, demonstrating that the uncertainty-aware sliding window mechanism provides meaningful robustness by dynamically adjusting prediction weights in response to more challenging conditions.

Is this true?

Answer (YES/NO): YES